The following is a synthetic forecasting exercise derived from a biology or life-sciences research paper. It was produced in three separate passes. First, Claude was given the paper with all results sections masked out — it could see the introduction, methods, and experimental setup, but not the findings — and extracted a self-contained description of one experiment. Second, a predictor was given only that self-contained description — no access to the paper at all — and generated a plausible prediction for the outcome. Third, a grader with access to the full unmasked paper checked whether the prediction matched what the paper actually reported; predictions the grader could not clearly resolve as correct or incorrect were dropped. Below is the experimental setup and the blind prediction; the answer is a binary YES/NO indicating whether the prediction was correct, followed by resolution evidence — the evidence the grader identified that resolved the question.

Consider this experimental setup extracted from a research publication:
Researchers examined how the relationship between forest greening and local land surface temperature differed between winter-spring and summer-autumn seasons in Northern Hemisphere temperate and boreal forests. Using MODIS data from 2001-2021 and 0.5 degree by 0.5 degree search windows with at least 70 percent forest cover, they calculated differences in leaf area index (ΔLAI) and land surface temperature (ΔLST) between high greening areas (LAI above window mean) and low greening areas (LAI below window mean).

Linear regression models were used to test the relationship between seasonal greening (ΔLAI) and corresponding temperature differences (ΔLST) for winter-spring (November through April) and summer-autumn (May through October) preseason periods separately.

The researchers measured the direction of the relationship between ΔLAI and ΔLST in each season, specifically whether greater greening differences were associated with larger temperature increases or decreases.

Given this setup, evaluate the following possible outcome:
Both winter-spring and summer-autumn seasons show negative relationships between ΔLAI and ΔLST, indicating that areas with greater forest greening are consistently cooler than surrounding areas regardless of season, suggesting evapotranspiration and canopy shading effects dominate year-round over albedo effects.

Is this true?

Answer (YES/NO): NO